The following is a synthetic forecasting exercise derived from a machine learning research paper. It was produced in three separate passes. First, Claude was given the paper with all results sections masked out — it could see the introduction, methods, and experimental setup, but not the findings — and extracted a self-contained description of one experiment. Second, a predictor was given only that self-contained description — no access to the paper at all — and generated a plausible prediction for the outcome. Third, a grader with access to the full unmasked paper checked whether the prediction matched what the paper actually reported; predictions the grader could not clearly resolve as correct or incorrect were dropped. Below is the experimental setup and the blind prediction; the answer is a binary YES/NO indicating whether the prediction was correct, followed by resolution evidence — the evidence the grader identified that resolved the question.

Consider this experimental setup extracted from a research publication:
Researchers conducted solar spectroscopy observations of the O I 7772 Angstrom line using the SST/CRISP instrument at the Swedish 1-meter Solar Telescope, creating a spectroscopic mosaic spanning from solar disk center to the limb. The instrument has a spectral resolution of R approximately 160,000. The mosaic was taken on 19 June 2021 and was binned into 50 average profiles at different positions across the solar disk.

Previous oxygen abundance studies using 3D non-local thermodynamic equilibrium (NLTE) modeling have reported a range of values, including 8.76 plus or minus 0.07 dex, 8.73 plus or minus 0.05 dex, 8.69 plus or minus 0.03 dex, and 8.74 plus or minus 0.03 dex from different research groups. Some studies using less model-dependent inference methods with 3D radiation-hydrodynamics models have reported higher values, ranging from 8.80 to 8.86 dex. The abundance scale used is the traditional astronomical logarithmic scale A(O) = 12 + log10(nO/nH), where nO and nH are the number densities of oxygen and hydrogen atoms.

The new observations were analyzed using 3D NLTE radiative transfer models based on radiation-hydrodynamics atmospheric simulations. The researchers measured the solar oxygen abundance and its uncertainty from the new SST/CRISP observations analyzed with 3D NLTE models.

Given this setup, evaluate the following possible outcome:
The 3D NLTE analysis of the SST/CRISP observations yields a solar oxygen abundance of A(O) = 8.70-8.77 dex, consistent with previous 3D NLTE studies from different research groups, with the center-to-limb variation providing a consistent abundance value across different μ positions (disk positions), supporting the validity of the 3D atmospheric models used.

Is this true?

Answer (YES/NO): YES